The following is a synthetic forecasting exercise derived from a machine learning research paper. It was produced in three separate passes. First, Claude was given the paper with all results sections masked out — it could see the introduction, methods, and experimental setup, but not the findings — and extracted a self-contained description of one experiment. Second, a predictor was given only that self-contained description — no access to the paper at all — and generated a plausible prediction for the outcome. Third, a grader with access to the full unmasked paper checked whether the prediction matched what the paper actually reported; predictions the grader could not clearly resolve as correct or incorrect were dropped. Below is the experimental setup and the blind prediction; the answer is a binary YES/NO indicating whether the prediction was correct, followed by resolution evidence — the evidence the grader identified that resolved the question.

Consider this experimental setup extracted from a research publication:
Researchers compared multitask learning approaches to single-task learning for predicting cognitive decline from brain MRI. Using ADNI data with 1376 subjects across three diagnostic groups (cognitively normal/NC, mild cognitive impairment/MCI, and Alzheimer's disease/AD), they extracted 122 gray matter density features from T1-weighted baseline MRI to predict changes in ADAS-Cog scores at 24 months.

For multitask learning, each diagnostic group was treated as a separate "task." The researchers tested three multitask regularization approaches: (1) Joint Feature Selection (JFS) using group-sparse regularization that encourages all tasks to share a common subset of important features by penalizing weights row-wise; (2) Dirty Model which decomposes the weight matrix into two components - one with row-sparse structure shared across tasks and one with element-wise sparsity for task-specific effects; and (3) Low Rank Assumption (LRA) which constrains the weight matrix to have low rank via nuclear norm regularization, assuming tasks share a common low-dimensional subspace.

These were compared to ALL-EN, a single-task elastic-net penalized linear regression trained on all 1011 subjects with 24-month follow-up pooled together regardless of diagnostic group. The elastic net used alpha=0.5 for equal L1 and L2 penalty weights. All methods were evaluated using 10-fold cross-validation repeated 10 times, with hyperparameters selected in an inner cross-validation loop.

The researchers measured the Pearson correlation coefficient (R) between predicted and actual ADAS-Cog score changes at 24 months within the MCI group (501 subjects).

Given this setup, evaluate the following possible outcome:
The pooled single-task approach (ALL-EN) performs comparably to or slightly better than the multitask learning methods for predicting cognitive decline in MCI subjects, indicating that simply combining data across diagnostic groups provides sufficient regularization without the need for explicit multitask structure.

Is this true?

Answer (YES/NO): YES